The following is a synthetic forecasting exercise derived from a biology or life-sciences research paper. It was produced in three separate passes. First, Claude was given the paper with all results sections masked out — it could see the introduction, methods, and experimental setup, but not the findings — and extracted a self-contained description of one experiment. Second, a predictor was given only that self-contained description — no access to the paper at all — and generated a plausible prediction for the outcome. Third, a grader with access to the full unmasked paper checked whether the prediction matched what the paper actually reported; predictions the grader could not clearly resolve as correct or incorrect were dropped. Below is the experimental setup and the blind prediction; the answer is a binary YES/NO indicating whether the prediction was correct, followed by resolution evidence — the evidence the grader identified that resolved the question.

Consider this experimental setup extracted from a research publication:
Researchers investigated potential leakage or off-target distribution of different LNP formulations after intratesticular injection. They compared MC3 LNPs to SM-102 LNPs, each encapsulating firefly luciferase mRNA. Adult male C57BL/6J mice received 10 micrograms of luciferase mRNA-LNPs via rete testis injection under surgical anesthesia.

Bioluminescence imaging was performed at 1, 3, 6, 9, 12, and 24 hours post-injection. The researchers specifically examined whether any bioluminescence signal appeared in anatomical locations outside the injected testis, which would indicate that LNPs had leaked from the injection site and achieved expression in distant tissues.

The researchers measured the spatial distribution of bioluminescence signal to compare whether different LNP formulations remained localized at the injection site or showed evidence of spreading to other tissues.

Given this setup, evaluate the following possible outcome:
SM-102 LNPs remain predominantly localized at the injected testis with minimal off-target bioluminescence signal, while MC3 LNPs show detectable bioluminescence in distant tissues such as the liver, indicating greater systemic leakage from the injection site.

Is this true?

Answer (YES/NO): NO